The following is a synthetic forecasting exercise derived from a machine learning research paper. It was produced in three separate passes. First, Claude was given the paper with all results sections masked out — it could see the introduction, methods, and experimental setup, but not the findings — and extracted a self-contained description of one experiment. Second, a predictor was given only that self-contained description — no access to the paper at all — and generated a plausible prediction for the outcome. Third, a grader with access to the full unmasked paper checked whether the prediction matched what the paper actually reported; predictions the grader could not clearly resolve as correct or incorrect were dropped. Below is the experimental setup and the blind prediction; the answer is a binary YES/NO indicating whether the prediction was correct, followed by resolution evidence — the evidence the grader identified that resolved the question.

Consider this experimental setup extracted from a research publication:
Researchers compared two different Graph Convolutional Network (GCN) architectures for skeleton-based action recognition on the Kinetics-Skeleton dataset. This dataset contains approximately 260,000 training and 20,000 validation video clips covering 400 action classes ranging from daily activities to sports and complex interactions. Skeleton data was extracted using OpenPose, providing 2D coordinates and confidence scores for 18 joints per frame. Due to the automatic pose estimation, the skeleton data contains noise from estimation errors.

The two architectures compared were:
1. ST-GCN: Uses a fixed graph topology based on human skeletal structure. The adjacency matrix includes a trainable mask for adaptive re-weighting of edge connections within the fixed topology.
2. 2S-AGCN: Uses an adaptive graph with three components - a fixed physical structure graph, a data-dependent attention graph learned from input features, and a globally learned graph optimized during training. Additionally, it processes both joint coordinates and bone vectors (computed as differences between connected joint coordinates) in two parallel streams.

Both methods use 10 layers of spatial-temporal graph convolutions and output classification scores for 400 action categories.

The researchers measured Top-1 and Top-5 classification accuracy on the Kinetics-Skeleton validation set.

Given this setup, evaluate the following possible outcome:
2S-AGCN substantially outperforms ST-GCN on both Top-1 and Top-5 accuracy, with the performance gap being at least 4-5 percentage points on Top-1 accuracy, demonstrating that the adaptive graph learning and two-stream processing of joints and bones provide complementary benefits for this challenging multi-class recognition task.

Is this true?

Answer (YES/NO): YES